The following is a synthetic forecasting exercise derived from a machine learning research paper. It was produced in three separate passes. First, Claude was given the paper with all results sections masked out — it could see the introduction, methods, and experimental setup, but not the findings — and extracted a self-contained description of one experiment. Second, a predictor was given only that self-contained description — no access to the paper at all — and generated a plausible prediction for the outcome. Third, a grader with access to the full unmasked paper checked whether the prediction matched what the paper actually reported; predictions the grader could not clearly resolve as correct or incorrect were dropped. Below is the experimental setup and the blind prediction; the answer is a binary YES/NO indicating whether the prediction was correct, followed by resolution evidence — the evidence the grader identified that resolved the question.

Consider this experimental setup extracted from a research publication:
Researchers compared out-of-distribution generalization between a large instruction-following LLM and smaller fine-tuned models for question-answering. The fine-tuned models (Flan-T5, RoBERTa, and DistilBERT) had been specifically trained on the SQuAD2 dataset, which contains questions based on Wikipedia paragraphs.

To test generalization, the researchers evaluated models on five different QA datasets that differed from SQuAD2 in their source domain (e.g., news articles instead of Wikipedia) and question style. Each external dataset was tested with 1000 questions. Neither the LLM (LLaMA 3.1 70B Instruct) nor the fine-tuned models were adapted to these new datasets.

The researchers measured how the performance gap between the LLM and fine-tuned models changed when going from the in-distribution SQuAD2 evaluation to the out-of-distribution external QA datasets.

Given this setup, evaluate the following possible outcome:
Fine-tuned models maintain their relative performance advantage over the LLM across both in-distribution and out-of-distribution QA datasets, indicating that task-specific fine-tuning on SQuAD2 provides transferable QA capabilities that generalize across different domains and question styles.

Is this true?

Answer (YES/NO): NO